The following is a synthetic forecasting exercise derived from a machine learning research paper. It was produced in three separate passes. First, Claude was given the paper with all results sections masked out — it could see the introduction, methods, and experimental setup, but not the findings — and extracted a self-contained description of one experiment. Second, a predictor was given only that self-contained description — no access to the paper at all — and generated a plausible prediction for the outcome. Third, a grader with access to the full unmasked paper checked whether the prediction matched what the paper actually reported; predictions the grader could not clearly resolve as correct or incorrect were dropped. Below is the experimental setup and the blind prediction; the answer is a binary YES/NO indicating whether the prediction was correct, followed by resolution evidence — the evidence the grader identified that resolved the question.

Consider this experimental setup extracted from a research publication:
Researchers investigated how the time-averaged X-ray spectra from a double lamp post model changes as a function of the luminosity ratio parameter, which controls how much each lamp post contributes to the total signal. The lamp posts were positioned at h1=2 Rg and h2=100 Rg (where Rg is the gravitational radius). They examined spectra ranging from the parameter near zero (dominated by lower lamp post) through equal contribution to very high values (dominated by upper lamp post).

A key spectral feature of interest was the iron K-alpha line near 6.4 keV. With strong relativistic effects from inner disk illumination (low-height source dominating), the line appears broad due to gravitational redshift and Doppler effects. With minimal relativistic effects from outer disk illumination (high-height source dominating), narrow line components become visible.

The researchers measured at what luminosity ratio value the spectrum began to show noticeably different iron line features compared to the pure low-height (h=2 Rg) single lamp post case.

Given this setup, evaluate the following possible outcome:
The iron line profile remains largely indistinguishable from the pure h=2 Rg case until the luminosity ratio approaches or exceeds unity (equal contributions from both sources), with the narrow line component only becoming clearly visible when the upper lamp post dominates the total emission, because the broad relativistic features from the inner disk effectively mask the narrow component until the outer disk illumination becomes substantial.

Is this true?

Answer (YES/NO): NO